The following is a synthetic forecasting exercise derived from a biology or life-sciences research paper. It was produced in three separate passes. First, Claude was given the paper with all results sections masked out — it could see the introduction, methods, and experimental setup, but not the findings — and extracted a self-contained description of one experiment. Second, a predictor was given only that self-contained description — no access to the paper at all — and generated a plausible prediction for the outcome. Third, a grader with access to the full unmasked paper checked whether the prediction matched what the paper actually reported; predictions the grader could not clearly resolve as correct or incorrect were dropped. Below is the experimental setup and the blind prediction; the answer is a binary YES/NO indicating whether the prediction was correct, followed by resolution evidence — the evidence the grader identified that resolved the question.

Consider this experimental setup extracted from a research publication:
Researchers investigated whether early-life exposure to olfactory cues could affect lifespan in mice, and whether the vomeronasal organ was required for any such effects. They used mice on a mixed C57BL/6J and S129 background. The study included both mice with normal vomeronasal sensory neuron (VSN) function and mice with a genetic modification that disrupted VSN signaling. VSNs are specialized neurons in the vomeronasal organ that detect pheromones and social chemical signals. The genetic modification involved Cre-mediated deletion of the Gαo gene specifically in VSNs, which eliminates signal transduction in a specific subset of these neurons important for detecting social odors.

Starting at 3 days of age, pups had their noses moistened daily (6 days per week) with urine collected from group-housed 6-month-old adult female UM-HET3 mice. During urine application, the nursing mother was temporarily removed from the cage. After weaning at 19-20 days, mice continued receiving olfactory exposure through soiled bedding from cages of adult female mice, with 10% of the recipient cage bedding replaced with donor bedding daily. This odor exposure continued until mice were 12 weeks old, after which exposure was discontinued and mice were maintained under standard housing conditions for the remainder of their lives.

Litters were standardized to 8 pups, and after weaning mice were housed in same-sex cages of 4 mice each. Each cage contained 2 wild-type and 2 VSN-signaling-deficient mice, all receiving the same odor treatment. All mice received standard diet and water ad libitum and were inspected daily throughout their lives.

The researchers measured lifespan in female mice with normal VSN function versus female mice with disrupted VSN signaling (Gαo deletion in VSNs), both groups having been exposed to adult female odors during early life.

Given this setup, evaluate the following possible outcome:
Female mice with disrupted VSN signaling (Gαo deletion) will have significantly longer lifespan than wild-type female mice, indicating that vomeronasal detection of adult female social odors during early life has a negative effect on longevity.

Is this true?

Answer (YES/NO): NO